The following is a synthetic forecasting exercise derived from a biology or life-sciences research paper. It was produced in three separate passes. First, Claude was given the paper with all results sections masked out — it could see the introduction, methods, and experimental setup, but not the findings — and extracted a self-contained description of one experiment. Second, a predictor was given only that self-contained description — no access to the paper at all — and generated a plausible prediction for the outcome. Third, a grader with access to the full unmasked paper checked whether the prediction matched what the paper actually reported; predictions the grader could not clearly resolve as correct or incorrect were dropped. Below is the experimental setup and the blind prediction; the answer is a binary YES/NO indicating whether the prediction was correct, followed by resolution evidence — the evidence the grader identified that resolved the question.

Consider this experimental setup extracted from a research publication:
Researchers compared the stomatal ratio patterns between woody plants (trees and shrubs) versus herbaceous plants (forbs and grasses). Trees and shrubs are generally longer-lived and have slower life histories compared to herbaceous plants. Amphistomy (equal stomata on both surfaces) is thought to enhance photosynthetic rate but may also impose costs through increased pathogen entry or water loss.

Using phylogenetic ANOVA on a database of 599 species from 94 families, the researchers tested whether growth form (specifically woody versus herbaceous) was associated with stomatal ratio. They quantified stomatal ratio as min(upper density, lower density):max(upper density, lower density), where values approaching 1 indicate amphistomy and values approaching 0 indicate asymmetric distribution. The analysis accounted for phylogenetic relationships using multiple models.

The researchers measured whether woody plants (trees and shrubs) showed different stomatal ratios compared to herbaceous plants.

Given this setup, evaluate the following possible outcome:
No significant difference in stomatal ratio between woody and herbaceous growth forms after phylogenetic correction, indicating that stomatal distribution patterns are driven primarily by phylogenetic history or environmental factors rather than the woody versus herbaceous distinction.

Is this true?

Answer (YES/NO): NO